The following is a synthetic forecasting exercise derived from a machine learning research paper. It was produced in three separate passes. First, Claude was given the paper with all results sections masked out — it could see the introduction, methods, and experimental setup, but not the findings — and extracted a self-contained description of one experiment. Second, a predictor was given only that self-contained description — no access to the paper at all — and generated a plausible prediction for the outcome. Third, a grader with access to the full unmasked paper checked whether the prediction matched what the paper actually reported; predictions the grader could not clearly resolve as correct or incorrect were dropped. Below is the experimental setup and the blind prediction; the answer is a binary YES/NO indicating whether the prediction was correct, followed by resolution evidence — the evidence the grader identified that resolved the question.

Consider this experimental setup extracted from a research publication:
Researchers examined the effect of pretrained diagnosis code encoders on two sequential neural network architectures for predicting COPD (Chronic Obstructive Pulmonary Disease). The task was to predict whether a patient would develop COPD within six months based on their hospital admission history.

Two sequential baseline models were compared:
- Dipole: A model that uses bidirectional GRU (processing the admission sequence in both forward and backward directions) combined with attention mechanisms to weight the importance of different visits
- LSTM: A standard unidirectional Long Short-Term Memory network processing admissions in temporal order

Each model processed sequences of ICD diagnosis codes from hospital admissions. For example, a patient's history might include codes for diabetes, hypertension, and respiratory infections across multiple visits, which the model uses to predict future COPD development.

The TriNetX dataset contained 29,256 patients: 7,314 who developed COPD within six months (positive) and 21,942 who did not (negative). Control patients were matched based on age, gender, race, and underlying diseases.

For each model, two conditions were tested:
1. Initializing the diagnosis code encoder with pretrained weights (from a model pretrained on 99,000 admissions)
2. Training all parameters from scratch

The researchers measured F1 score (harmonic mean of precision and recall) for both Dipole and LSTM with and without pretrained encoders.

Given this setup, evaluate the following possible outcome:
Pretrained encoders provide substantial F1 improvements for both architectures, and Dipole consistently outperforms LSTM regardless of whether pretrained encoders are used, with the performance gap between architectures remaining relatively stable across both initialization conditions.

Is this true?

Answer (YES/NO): NO